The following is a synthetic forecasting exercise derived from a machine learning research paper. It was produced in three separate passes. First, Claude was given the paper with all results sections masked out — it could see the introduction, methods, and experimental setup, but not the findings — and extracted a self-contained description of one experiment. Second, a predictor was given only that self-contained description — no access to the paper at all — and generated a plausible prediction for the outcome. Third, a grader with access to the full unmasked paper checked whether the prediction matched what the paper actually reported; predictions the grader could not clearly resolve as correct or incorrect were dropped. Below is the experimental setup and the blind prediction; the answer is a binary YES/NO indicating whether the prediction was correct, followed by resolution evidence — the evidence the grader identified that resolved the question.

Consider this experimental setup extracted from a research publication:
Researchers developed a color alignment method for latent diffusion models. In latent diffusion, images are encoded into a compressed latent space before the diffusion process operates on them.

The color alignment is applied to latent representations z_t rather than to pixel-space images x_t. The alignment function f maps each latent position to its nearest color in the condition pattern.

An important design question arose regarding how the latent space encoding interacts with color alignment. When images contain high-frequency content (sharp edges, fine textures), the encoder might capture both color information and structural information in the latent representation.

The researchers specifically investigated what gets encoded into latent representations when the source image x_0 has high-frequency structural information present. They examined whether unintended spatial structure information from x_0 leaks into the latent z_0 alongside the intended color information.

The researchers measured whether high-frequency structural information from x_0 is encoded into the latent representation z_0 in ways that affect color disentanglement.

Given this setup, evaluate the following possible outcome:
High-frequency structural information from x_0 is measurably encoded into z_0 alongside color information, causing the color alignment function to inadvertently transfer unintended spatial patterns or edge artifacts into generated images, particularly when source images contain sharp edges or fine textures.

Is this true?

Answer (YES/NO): YES